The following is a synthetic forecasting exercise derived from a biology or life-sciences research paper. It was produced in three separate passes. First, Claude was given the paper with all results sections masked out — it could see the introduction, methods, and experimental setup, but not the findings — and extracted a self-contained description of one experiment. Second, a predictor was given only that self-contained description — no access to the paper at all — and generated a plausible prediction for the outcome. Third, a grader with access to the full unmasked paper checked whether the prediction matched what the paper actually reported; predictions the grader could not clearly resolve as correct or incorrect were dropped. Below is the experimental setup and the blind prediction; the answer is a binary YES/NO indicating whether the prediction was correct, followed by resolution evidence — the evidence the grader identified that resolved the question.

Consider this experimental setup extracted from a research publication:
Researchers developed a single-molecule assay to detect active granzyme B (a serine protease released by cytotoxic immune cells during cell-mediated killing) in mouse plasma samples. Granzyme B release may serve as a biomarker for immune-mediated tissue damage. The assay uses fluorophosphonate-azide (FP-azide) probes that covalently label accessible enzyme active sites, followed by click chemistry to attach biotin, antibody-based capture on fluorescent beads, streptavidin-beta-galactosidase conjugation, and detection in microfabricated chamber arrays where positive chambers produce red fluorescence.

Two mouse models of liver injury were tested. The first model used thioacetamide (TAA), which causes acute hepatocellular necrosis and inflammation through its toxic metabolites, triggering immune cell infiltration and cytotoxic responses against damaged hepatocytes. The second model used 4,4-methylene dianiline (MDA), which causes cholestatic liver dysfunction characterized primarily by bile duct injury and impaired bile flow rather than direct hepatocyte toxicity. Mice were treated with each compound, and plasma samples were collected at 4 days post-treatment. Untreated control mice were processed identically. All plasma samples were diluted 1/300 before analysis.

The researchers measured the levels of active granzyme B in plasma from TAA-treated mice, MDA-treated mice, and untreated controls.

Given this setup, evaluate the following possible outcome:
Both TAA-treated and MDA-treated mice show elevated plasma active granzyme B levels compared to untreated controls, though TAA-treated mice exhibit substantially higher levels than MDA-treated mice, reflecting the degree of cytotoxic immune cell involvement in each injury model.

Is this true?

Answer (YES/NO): NO